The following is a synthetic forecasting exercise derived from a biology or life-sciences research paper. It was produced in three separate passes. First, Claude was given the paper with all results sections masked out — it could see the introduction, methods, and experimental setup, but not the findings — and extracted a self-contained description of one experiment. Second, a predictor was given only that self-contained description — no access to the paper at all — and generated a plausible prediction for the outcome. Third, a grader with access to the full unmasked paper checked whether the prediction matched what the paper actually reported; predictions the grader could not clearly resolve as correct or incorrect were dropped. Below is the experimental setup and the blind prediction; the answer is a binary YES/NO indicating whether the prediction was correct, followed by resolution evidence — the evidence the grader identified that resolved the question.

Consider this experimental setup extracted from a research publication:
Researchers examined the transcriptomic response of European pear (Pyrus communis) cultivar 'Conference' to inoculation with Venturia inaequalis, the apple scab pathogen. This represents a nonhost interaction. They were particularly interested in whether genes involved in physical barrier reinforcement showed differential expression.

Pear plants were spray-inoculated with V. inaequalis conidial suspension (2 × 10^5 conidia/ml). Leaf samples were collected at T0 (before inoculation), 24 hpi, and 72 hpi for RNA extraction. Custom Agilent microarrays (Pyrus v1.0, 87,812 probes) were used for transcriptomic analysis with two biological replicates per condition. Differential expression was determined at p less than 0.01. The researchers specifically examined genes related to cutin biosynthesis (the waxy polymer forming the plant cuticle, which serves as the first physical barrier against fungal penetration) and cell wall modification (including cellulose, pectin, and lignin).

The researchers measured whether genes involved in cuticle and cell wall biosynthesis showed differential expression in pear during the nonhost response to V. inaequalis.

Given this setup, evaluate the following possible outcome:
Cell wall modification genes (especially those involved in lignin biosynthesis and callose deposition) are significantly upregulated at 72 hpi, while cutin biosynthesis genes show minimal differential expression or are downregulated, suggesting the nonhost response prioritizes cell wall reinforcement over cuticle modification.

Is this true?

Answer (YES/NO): NO